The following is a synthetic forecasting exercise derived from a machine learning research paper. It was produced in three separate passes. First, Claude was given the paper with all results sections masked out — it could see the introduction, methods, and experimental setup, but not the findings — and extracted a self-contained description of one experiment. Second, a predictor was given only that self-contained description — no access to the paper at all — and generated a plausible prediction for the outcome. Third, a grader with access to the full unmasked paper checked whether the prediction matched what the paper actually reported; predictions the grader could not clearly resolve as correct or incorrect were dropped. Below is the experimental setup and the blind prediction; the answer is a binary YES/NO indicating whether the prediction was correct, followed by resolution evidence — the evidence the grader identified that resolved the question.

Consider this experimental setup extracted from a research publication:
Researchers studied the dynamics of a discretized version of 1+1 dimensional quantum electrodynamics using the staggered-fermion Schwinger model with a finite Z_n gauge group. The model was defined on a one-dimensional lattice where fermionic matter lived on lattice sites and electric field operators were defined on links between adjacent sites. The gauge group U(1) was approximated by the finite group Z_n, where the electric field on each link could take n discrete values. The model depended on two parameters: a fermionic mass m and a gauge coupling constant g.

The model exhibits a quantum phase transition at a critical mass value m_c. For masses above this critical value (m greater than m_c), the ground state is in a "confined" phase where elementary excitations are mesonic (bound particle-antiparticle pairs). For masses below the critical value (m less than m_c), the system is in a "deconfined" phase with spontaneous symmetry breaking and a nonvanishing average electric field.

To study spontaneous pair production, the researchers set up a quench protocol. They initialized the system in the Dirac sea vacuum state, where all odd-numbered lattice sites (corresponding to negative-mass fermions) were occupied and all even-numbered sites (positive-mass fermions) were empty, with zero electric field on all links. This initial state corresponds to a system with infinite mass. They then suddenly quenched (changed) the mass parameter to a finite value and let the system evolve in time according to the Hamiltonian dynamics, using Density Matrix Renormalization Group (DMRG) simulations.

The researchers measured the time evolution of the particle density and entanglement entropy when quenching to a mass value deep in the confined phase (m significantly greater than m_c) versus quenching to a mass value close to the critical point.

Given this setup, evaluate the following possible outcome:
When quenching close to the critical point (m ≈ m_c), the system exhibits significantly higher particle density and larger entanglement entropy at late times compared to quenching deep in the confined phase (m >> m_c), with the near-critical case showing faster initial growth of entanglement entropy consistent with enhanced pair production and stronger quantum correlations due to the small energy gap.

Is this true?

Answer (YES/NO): YES